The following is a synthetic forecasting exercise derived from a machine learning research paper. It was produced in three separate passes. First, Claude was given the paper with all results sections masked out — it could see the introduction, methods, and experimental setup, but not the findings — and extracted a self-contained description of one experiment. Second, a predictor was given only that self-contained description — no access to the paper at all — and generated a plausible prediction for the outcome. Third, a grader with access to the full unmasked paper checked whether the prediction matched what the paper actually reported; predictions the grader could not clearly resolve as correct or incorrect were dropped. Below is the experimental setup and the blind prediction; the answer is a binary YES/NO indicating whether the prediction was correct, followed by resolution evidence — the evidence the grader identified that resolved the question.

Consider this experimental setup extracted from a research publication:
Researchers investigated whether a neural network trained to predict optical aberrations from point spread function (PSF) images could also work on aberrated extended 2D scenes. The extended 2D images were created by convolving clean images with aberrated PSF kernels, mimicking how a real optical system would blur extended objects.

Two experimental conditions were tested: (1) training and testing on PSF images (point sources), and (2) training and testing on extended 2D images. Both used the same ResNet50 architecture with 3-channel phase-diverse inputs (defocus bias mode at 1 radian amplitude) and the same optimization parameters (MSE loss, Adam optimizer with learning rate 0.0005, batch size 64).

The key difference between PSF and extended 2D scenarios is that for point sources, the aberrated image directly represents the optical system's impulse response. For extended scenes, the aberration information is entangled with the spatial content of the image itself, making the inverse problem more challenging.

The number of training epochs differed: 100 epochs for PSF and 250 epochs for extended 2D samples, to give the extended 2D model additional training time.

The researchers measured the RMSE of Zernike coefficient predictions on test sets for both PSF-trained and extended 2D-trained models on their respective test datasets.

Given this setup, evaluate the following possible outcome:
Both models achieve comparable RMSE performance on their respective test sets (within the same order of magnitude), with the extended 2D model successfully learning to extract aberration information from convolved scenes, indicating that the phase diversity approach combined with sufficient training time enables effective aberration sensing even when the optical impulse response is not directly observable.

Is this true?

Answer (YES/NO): YES